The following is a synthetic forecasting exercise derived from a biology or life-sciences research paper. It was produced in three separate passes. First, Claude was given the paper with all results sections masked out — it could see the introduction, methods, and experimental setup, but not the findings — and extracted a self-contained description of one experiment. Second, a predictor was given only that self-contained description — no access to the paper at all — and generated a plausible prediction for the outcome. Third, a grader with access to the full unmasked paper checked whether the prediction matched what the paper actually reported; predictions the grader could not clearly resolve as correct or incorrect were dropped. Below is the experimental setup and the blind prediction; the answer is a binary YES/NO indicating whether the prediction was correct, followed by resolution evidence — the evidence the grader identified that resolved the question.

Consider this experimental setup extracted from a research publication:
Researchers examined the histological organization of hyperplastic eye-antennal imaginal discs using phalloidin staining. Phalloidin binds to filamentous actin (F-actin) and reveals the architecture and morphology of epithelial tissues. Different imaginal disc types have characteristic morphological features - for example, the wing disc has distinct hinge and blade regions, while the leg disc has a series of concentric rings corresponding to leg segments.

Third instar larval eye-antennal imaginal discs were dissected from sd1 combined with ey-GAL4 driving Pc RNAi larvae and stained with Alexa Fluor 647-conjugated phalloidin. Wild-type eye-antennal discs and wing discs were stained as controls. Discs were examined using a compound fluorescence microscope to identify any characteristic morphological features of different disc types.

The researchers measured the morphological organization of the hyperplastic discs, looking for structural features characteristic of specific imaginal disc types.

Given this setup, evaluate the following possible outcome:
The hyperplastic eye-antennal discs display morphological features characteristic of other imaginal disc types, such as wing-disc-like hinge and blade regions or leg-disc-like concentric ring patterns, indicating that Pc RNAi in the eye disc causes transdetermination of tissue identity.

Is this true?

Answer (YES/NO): YES